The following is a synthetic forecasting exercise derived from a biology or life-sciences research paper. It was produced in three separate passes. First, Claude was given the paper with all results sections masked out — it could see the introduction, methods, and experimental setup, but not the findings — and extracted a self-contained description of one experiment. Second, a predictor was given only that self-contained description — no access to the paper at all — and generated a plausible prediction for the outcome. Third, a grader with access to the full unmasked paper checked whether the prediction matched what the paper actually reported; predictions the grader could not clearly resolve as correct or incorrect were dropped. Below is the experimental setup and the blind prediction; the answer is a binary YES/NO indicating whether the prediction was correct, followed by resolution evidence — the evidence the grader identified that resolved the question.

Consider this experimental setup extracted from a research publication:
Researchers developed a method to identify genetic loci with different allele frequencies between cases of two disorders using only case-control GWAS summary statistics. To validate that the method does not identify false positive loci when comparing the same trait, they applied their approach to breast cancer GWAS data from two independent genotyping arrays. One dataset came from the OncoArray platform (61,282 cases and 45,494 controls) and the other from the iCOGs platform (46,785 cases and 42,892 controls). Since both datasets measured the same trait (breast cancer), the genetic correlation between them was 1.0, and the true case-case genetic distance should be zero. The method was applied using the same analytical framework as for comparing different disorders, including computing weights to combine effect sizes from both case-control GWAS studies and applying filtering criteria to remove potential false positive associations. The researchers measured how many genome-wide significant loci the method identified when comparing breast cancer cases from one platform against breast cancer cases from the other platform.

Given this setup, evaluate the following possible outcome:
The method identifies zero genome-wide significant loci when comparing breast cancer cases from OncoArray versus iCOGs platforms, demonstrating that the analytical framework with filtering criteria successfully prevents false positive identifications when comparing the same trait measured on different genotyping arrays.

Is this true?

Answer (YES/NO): YES